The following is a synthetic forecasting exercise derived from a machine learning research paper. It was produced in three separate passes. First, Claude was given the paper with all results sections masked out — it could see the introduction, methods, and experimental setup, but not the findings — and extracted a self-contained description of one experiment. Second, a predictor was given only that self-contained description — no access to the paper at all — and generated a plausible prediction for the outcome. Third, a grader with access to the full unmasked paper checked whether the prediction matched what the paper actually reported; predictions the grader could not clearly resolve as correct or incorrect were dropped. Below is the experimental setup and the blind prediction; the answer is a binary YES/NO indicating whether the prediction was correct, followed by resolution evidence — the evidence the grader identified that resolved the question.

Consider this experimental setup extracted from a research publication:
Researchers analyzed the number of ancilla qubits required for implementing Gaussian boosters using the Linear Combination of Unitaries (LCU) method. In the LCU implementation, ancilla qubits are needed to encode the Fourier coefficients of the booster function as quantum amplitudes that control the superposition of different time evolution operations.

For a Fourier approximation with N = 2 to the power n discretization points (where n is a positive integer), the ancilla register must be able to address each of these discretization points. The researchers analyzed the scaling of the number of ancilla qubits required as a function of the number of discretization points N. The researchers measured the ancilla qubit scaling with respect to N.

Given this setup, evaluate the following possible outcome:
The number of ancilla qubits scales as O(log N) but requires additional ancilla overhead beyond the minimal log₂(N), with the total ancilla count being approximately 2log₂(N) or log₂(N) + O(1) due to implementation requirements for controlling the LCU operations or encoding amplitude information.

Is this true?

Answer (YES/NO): YES